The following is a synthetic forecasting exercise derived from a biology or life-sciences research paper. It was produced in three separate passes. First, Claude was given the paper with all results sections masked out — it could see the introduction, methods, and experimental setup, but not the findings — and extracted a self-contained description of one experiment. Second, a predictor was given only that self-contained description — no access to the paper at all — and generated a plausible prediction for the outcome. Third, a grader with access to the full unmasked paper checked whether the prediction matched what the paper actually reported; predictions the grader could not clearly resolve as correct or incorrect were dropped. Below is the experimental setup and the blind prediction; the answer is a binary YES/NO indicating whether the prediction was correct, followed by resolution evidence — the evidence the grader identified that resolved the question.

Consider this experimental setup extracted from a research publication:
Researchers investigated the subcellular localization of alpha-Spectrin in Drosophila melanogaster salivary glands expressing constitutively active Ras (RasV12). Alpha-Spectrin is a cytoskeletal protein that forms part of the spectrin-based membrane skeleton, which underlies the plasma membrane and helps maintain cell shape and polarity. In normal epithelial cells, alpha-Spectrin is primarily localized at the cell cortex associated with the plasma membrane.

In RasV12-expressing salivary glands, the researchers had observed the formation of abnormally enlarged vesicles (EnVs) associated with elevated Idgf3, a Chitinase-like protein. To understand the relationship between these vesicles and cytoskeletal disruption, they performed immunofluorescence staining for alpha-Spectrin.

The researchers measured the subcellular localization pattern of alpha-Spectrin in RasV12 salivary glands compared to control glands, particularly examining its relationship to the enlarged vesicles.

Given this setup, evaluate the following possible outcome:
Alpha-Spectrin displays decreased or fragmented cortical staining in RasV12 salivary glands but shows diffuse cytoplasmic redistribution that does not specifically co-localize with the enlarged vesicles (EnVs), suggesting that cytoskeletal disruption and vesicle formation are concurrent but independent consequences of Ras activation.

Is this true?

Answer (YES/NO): NO